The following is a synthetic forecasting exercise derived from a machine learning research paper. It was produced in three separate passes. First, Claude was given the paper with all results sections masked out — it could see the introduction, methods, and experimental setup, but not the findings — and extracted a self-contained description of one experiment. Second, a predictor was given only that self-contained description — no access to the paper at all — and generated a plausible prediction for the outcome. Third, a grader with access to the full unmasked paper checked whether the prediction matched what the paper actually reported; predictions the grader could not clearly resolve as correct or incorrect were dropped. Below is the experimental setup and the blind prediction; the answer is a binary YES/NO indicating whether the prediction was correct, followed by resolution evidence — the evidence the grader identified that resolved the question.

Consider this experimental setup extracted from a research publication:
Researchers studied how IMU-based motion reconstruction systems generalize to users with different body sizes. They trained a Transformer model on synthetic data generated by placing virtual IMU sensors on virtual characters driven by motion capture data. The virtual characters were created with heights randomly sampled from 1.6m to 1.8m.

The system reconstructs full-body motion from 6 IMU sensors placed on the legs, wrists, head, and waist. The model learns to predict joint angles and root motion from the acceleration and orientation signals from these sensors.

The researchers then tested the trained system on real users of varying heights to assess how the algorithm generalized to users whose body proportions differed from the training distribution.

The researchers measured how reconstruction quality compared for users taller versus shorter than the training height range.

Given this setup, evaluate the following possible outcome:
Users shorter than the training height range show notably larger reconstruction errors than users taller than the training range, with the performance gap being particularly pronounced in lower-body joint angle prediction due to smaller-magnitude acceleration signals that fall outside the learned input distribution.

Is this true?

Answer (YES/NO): NO